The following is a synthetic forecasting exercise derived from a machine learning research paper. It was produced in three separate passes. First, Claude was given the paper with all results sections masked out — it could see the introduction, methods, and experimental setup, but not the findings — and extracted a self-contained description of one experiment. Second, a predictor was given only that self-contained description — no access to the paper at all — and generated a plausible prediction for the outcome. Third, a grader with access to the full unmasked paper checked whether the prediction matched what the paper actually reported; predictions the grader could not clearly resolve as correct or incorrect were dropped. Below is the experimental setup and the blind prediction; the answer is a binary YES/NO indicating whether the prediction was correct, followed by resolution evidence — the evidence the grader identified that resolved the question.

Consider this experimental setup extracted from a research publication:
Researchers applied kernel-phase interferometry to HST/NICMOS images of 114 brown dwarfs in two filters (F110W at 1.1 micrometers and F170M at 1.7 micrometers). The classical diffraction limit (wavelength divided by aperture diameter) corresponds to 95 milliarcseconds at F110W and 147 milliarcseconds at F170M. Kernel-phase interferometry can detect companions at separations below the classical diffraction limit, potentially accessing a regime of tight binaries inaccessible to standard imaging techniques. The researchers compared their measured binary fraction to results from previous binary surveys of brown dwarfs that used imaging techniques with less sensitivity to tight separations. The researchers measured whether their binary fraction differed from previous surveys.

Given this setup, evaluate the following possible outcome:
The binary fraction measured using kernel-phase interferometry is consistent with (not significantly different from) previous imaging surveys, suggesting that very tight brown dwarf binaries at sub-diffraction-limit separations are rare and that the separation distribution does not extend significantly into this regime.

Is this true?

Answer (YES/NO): YES